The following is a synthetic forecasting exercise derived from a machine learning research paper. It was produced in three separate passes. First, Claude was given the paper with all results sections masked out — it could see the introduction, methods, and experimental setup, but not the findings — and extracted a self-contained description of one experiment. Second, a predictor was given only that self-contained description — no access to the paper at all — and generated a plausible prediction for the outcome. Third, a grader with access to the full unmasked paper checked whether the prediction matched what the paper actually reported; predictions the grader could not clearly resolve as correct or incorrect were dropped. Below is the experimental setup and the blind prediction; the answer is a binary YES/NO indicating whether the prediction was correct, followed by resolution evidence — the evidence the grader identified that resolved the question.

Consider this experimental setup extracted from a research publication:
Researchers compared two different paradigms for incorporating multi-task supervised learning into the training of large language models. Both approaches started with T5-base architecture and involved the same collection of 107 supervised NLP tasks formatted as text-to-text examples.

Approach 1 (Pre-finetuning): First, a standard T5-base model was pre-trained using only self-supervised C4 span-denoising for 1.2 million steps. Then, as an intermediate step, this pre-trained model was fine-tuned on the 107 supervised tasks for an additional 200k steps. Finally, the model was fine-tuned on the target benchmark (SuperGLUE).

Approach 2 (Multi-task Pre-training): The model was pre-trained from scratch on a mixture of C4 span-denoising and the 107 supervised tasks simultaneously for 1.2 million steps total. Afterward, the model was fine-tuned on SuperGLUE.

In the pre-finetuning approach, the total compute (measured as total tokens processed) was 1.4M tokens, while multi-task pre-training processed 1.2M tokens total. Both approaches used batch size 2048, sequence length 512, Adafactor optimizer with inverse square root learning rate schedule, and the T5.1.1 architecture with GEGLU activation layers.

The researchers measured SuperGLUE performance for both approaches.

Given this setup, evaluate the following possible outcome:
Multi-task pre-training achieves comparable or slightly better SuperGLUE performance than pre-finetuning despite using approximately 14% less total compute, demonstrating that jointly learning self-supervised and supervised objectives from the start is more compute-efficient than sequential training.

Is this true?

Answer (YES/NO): NO